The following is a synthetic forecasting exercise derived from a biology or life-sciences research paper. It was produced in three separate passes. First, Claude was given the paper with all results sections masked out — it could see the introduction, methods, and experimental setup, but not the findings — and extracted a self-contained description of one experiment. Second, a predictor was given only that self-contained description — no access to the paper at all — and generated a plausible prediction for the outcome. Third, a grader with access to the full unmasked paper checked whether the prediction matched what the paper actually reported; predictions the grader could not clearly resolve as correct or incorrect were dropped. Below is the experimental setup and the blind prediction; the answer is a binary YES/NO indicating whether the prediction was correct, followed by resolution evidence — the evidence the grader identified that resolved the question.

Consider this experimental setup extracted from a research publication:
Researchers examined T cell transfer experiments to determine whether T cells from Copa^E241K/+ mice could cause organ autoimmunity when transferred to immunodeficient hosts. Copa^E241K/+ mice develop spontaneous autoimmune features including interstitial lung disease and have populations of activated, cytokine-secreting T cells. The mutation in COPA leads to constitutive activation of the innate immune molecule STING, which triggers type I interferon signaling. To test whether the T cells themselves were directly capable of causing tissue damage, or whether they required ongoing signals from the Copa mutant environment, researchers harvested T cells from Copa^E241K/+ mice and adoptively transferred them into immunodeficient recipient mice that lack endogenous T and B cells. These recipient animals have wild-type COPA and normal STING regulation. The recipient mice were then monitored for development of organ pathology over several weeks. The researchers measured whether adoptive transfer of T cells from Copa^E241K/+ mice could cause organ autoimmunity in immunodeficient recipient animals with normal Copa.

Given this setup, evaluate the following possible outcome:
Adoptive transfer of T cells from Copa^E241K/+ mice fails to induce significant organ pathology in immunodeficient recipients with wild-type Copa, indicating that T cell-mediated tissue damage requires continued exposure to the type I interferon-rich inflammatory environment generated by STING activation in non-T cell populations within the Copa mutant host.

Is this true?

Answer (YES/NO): NO